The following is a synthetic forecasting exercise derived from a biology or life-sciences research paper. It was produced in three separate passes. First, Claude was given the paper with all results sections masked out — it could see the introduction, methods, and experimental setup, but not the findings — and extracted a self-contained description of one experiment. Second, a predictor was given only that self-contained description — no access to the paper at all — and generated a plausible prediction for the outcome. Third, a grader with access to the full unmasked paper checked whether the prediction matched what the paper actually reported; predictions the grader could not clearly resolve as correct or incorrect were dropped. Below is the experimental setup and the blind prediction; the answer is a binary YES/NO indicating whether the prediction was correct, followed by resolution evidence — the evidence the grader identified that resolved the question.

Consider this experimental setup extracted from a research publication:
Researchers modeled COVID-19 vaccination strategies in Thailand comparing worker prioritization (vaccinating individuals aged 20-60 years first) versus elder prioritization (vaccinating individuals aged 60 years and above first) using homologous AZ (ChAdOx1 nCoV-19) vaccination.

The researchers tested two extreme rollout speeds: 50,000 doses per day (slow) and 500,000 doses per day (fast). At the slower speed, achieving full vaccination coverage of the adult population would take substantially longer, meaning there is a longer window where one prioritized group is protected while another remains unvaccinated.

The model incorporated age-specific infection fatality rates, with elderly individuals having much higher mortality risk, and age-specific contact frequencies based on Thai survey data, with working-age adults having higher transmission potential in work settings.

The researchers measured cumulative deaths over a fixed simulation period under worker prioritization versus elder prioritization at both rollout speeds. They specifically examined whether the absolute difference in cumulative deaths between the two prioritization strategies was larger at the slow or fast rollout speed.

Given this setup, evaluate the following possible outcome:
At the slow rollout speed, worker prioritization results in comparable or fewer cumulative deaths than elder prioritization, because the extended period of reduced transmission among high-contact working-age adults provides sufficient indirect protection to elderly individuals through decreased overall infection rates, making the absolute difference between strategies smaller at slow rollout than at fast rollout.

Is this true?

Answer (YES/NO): NO